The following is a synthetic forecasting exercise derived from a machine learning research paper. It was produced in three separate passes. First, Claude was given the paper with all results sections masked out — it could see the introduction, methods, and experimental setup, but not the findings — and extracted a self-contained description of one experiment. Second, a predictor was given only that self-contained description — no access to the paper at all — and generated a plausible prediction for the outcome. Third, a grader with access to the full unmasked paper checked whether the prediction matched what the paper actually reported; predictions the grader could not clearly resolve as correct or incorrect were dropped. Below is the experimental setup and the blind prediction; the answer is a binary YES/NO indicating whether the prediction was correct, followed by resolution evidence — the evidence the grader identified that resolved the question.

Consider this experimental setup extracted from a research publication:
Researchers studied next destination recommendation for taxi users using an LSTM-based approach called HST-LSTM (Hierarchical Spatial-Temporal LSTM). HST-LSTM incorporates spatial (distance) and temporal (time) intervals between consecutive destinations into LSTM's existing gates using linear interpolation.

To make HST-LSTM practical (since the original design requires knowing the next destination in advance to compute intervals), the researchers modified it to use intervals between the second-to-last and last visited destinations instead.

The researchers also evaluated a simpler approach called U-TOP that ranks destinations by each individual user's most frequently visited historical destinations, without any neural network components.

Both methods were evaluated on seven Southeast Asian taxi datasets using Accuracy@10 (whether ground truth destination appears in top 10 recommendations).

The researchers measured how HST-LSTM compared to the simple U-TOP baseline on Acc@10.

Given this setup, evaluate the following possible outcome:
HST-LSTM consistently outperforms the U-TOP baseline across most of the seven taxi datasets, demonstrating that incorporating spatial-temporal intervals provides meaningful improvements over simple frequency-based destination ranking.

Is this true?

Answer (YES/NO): NO